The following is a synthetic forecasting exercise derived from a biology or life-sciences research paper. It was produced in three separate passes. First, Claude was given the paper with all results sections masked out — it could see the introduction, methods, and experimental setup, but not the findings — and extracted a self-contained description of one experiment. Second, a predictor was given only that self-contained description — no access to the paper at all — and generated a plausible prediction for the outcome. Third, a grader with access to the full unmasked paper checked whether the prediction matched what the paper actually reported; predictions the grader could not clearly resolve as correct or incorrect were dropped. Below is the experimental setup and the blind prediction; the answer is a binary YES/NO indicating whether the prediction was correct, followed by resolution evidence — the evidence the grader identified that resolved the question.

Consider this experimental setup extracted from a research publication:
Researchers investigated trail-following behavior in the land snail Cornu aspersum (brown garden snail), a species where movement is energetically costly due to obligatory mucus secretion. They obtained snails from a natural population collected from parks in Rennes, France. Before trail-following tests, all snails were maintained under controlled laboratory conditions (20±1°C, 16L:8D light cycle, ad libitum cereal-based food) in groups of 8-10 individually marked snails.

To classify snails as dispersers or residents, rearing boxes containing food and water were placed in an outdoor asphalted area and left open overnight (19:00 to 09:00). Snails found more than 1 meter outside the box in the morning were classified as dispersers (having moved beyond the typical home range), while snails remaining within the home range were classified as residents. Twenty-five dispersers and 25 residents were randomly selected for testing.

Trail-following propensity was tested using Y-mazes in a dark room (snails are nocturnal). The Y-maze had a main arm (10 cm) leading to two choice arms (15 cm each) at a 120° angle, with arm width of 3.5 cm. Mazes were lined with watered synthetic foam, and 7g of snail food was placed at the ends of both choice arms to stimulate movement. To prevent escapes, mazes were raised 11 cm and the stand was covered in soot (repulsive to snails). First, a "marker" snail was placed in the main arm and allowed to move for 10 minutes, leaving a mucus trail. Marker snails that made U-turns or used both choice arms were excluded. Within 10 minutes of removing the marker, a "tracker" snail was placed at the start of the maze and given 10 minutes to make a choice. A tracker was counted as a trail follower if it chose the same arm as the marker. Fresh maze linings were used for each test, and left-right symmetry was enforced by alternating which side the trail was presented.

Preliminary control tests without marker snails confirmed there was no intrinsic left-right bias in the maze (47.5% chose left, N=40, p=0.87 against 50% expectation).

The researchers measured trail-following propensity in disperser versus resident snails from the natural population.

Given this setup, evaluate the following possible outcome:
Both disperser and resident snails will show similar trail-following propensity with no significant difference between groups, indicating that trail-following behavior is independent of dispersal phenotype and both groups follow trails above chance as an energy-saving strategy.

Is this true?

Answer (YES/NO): NO